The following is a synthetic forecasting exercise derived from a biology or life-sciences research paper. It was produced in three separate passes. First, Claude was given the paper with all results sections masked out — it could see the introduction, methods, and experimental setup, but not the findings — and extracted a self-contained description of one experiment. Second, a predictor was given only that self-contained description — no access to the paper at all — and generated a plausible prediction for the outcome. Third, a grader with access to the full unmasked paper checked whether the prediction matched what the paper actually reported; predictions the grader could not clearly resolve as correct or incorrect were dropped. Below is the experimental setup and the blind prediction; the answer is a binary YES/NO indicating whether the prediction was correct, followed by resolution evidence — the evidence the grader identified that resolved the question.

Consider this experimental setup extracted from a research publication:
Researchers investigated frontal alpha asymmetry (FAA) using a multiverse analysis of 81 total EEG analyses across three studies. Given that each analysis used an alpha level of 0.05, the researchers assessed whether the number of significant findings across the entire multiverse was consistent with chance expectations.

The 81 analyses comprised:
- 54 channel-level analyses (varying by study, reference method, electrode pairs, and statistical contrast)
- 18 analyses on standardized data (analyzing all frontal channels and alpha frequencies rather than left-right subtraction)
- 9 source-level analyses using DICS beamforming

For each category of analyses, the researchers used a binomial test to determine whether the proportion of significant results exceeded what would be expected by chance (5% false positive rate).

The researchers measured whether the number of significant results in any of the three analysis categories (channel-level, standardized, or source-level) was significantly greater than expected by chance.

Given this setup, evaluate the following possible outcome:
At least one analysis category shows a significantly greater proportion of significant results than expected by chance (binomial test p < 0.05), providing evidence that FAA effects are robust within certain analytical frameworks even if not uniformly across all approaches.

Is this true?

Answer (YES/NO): NO